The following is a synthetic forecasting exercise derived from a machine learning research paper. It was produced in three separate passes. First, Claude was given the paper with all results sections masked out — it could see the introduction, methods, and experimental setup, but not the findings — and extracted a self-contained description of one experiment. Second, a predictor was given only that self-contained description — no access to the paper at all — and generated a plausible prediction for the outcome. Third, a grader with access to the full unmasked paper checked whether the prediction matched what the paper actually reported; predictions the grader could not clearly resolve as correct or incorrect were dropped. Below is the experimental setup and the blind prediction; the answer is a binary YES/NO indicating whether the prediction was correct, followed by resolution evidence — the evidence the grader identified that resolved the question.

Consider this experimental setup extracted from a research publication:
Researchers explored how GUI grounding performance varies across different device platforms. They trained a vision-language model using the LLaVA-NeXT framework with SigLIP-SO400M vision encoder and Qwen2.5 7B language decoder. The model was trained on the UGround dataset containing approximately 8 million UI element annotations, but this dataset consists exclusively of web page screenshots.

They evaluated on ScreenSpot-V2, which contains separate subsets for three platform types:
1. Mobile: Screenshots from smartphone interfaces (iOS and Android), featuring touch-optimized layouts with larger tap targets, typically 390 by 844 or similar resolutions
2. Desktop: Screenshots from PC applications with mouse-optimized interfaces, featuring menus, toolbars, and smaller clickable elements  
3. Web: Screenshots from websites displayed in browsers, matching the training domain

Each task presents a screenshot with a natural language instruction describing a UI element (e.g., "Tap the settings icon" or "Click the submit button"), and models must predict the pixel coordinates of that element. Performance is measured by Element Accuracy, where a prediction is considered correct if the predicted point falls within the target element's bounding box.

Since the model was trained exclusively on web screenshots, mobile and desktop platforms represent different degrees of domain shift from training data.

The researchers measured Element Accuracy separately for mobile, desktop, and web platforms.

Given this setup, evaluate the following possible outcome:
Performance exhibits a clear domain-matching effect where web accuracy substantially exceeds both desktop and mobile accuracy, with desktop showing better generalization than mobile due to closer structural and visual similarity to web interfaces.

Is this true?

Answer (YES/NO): NO